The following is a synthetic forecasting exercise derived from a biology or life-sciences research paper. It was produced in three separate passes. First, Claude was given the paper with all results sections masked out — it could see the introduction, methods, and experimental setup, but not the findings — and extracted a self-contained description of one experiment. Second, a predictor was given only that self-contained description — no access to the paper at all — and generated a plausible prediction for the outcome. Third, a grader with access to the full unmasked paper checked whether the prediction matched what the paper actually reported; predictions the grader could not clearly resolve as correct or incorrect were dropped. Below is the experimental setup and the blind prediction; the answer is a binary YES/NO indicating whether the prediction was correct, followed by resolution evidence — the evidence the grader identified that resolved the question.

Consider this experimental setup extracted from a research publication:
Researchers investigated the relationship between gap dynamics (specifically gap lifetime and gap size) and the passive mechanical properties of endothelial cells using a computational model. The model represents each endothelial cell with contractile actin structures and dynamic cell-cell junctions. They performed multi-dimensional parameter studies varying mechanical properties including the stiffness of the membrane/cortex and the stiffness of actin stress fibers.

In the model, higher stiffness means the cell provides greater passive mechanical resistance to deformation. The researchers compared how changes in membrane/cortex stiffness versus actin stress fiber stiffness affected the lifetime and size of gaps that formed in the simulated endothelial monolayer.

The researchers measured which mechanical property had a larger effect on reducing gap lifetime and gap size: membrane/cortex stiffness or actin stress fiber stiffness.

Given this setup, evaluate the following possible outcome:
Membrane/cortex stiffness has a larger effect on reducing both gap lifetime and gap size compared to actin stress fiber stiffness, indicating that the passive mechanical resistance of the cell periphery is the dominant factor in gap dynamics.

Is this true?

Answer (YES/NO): NO